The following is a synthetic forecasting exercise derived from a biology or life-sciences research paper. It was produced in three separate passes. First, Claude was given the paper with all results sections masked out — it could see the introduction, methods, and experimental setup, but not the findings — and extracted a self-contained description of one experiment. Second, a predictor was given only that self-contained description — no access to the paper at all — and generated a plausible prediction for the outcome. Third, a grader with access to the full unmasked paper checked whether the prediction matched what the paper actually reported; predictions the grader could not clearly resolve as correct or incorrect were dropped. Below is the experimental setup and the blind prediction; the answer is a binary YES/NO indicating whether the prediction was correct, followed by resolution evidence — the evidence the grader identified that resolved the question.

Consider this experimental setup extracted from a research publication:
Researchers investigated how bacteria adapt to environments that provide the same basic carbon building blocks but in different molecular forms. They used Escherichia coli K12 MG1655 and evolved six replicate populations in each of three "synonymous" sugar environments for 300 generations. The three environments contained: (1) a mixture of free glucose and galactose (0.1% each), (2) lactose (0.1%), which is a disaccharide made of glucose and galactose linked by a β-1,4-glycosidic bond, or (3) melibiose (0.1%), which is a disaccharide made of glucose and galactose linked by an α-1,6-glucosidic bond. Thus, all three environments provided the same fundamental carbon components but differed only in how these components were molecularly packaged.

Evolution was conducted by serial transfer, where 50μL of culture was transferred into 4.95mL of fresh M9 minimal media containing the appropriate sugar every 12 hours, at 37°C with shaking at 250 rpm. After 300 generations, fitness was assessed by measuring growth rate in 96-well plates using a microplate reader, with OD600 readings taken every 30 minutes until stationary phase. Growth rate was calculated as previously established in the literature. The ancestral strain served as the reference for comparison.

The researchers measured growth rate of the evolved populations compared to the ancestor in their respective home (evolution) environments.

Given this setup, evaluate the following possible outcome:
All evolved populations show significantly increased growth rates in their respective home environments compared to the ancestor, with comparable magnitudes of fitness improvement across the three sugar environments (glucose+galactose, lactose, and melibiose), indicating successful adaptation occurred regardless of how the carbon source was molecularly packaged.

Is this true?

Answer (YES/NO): NO